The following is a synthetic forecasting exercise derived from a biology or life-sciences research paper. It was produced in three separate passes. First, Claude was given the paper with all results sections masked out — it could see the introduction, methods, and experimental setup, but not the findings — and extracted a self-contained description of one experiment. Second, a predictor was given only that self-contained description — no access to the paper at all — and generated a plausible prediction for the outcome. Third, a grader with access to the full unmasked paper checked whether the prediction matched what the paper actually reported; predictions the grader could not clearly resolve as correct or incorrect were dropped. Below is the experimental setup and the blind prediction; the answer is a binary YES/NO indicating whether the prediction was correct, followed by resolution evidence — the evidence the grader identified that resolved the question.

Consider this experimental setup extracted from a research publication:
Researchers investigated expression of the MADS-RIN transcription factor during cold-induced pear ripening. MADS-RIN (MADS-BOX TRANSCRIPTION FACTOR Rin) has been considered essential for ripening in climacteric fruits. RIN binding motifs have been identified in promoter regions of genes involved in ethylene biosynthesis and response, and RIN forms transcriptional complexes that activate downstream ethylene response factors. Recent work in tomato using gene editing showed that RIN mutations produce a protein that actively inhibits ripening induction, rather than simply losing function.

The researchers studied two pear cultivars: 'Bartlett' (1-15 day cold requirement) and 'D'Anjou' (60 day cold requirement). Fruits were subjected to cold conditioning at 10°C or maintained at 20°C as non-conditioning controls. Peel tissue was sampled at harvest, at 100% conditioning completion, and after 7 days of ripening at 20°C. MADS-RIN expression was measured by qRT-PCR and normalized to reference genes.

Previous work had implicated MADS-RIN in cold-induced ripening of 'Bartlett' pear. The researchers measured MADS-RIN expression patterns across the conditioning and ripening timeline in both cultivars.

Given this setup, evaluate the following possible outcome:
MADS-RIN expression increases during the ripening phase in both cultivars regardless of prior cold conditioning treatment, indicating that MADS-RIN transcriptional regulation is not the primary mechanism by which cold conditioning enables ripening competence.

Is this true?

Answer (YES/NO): NO